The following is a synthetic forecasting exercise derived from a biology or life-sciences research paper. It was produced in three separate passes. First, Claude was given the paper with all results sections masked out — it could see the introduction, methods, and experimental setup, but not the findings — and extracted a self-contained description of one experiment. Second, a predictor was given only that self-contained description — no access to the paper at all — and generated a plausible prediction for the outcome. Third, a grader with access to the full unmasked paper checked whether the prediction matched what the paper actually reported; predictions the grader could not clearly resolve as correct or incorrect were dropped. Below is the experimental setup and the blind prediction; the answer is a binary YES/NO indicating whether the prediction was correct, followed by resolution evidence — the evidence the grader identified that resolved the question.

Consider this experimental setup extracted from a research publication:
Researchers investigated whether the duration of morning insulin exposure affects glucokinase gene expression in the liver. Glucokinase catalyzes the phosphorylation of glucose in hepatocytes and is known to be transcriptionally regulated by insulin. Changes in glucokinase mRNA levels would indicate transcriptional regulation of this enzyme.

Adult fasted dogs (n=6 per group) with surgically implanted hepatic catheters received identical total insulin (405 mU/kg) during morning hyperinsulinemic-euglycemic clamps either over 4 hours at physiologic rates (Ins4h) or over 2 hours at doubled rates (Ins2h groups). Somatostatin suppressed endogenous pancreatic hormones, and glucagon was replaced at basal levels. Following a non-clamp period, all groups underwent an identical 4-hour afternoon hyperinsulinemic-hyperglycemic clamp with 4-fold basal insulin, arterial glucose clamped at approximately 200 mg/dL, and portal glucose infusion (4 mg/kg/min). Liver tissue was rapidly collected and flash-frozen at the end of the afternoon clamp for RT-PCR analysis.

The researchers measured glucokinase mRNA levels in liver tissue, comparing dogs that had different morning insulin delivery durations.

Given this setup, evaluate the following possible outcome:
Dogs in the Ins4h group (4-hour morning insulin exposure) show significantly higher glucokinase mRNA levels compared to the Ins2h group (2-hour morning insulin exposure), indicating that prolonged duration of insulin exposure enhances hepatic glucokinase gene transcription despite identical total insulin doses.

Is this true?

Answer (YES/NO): NO